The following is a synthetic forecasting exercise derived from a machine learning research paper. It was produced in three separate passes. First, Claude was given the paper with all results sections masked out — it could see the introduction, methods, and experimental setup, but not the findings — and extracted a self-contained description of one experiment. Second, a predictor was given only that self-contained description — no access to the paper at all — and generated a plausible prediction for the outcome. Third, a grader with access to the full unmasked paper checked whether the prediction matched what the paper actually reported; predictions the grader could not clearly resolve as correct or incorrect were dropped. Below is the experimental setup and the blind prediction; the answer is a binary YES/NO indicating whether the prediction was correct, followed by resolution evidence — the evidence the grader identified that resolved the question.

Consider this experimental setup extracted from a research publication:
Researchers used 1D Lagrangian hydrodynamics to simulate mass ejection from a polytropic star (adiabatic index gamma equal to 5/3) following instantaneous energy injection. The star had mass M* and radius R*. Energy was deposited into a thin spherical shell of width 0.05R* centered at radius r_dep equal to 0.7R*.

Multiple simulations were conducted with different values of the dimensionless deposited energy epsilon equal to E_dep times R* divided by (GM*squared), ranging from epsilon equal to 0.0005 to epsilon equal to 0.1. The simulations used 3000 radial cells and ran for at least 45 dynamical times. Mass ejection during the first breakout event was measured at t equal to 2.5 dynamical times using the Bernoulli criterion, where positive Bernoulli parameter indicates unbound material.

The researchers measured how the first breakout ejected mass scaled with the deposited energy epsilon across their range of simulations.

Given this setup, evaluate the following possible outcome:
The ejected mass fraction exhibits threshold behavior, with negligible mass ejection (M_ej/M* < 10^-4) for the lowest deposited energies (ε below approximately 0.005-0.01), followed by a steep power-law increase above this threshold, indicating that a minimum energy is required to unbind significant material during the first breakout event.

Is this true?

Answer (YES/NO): NO